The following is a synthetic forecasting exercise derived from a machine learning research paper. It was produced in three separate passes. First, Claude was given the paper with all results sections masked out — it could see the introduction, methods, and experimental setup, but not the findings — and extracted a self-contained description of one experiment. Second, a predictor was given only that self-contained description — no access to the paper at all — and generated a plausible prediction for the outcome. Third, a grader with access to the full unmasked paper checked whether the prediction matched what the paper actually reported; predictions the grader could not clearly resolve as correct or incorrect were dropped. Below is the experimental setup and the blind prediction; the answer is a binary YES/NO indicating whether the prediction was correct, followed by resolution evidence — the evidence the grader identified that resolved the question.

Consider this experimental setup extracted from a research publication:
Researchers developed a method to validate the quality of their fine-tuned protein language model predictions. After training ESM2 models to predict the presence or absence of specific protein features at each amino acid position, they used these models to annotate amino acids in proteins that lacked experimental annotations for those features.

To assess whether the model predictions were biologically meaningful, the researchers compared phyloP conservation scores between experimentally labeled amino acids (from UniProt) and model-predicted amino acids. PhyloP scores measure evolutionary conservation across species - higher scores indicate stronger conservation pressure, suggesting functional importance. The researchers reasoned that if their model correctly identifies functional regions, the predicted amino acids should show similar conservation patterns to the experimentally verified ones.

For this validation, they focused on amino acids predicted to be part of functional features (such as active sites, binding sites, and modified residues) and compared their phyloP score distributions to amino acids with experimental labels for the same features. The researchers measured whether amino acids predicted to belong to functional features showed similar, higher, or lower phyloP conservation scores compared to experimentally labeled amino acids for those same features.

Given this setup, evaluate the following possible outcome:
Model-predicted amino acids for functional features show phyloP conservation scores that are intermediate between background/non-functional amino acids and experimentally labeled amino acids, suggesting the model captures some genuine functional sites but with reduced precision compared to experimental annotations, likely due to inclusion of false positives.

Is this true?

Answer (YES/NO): NO